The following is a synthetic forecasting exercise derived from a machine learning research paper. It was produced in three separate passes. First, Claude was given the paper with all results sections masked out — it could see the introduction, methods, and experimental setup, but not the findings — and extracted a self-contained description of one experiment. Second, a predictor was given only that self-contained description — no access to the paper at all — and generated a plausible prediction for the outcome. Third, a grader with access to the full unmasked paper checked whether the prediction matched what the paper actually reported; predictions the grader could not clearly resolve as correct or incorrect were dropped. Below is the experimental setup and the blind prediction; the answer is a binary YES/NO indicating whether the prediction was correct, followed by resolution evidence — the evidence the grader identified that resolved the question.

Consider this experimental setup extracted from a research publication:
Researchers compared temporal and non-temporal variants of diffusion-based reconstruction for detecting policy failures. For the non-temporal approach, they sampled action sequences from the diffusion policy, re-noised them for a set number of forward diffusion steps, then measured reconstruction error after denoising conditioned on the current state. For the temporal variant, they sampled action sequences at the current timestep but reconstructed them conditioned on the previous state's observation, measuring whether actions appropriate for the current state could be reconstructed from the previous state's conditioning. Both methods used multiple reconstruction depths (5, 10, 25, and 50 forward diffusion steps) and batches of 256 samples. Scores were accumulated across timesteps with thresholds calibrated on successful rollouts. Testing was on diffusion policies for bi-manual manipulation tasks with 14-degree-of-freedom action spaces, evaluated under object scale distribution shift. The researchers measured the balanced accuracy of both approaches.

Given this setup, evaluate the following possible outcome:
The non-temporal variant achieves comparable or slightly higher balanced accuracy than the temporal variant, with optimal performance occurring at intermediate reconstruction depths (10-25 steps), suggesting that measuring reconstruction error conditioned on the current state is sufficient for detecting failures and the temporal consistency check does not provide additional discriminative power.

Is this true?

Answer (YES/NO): NO